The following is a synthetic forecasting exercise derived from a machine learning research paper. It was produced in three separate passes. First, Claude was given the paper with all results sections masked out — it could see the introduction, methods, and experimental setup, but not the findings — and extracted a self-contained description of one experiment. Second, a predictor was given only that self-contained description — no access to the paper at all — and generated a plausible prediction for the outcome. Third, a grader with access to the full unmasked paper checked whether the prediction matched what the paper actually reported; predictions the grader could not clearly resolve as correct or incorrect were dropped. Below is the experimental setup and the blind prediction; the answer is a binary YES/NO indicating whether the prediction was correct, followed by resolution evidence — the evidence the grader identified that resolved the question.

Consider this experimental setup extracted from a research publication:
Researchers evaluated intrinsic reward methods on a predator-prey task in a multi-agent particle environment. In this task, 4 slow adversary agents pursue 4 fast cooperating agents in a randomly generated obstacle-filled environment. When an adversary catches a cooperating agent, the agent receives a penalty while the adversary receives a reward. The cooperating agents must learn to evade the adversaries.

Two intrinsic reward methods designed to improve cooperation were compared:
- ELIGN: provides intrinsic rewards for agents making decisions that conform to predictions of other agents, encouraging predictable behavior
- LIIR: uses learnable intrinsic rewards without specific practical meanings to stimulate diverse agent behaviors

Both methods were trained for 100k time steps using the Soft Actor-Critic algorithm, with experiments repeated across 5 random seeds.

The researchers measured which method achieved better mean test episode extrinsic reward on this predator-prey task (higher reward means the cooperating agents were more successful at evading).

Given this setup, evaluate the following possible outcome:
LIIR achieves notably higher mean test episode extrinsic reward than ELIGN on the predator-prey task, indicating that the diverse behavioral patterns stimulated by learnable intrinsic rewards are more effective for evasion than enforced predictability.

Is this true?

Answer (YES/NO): NO